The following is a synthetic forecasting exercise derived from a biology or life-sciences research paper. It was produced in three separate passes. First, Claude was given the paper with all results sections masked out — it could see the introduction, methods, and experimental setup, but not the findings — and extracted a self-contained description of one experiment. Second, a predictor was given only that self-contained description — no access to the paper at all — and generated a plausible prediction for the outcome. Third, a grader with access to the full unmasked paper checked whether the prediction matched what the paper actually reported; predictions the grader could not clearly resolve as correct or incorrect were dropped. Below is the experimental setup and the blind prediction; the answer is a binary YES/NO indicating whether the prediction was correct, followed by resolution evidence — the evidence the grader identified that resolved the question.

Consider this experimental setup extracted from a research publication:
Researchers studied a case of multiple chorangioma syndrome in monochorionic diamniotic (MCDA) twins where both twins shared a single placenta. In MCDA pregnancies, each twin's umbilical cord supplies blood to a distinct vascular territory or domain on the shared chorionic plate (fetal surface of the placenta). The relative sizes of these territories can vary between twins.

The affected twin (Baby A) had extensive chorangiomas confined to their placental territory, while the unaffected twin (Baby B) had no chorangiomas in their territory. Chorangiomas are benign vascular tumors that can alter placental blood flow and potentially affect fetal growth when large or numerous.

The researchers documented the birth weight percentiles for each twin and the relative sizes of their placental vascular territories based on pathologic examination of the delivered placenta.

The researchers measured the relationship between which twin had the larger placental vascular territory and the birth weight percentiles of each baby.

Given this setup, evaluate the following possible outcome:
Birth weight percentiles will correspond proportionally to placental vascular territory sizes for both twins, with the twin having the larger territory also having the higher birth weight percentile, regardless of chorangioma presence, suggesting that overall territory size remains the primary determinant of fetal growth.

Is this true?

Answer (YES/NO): YES